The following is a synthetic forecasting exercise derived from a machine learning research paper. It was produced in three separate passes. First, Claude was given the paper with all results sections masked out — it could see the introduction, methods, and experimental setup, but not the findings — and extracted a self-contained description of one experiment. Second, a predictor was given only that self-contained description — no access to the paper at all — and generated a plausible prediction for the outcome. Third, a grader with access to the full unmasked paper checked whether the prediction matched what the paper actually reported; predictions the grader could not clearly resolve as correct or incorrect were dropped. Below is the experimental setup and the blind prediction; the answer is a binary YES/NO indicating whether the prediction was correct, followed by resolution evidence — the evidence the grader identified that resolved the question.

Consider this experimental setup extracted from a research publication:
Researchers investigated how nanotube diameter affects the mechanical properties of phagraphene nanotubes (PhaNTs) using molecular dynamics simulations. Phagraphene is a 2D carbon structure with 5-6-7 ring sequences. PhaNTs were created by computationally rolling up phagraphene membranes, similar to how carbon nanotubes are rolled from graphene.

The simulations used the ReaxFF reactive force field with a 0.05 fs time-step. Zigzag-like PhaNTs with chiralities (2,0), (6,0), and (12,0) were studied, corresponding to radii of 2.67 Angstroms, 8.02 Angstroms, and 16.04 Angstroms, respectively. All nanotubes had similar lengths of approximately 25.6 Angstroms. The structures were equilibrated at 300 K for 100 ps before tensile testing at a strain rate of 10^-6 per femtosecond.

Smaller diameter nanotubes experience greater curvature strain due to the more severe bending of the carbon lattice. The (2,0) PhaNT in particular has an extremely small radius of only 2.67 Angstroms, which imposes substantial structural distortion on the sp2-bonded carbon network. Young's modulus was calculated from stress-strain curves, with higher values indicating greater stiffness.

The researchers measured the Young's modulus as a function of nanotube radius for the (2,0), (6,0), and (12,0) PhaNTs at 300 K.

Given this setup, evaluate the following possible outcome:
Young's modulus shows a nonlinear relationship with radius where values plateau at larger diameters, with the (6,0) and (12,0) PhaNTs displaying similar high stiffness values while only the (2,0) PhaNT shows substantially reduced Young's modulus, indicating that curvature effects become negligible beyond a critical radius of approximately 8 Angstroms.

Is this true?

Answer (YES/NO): YES